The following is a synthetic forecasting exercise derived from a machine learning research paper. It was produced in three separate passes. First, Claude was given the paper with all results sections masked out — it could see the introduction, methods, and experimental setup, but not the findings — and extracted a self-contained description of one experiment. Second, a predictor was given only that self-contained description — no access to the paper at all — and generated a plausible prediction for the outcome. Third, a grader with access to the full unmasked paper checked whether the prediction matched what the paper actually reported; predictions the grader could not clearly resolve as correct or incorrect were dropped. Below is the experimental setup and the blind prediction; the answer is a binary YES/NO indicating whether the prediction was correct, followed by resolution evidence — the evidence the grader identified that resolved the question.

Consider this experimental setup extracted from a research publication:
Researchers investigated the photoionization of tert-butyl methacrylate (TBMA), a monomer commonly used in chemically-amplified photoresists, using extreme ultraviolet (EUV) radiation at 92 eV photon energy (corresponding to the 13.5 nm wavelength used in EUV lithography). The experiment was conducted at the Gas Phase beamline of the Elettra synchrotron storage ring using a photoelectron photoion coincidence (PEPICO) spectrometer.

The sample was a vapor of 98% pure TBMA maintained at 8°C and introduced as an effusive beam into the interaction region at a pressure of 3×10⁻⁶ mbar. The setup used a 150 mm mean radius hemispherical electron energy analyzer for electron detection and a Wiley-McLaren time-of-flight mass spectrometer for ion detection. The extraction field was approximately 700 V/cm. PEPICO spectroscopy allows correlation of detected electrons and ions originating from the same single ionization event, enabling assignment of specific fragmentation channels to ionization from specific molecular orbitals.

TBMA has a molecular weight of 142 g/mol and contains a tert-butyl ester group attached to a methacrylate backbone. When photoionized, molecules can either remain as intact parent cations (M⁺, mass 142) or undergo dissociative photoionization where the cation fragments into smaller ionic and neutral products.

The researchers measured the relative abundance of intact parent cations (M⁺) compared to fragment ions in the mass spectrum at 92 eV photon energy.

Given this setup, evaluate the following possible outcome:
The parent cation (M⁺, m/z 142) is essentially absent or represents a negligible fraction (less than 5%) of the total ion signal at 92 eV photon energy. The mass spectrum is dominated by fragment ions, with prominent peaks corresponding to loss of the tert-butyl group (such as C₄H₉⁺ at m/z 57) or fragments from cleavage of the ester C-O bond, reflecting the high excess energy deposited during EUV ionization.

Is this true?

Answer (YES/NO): YES